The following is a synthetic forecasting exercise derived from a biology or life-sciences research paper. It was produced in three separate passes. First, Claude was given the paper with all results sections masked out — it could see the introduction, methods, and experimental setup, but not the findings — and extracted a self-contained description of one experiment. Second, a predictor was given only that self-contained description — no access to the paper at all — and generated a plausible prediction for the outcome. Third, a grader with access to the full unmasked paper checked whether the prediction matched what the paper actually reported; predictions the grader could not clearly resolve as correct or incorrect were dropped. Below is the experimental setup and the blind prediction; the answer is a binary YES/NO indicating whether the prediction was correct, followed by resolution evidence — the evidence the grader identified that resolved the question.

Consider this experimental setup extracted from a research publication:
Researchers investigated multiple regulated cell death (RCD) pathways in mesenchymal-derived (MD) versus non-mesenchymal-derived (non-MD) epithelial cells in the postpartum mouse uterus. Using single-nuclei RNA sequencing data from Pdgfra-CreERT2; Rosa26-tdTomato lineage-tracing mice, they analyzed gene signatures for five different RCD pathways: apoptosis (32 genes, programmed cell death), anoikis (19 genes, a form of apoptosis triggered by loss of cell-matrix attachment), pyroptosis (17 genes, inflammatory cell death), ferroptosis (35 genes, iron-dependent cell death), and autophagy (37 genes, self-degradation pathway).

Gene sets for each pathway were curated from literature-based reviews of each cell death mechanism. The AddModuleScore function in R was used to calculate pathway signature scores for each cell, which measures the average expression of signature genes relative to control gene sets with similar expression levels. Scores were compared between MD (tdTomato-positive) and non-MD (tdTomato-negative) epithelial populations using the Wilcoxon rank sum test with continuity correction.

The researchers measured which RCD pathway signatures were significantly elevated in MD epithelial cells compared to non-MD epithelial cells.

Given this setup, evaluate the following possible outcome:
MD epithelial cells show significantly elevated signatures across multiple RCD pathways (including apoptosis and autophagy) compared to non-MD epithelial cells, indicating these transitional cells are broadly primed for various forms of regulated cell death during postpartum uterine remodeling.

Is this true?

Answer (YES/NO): YES